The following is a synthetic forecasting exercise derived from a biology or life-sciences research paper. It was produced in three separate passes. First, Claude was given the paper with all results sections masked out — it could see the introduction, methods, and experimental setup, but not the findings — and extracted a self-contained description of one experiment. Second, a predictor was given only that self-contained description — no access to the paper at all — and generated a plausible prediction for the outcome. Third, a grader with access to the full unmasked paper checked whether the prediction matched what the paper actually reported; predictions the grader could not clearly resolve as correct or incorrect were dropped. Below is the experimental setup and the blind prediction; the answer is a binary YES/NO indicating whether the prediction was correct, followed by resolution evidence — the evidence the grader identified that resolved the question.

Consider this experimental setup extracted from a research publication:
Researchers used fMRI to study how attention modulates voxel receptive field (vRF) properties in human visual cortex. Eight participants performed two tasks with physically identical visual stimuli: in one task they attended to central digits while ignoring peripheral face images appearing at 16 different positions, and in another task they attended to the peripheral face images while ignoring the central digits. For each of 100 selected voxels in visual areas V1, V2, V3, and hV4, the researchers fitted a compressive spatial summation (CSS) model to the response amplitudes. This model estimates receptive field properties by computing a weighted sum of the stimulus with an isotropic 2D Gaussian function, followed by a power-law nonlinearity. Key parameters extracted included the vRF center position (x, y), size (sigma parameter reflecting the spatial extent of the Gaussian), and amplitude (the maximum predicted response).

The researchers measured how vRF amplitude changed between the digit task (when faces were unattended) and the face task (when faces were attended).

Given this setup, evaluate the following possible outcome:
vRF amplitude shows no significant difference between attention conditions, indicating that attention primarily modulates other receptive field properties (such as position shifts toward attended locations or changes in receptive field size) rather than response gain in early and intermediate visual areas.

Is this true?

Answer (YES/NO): NO